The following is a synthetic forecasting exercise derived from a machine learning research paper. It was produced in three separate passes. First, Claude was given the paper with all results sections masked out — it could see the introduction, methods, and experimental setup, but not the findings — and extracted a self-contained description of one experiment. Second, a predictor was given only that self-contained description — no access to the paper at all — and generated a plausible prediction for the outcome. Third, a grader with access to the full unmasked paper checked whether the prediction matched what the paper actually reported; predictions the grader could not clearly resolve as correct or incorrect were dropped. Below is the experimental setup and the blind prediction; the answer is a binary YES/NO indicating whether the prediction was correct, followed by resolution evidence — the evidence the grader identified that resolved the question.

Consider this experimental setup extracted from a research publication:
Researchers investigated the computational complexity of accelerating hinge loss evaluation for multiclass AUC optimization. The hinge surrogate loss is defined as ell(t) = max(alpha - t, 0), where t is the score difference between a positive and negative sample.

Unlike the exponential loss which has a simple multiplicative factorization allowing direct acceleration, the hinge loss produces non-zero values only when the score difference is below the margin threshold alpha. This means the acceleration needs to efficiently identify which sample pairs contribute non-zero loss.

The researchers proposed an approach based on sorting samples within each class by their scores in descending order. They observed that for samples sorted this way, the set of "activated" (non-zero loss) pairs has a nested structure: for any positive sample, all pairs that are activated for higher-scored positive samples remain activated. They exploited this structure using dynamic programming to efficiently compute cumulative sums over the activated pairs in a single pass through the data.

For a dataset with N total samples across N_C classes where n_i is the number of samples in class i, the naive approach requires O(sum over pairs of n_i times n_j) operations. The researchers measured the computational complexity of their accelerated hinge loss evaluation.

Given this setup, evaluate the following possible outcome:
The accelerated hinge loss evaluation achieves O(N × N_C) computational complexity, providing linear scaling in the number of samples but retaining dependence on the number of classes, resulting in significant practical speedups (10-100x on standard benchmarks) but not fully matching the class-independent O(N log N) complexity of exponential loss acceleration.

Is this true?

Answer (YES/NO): NO